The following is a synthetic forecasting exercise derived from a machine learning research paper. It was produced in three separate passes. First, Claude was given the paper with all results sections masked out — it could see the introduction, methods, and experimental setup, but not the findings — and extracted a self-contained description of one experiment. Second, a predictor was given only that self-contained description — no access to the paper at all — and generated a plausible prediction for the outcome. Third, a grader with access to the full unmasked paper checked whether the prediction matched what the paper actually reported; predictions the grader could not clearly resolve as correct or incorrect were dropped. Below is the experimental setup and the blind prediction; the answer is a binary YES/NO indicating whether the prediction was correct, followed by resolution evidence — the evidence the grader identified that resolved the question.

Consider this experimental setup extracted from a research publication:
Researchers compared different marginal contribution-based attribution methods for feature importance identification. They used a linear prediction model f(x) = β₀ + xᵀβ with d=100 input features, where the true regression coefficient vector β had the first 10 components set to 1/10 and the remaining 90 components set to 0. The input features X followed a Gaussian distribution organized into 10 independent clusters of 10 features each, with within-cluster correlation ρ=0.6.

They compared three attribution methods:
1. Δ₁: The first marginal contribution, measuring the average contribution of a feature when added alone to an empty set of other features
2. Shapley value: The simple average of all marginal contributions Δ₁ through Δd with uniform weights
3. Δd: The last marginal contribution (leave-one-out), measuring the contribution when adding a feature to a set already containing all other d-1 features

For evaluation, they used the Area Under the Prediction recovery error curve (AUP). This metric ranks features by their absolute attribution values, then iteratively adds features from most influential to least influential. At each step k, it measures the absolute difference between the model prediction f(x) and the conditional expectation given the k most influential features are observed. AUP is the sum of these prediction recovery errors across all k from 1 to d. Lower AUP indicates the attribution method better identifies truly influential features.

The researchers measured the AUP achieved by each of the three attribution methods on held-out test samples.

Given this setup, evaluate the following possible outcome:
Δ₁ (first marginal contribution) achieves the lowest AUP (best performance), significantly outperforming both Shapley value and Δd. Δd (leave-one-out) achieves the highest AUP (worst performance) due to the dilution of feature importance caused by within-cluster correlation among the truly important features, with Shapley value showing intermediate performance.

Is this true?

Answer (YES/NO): NO